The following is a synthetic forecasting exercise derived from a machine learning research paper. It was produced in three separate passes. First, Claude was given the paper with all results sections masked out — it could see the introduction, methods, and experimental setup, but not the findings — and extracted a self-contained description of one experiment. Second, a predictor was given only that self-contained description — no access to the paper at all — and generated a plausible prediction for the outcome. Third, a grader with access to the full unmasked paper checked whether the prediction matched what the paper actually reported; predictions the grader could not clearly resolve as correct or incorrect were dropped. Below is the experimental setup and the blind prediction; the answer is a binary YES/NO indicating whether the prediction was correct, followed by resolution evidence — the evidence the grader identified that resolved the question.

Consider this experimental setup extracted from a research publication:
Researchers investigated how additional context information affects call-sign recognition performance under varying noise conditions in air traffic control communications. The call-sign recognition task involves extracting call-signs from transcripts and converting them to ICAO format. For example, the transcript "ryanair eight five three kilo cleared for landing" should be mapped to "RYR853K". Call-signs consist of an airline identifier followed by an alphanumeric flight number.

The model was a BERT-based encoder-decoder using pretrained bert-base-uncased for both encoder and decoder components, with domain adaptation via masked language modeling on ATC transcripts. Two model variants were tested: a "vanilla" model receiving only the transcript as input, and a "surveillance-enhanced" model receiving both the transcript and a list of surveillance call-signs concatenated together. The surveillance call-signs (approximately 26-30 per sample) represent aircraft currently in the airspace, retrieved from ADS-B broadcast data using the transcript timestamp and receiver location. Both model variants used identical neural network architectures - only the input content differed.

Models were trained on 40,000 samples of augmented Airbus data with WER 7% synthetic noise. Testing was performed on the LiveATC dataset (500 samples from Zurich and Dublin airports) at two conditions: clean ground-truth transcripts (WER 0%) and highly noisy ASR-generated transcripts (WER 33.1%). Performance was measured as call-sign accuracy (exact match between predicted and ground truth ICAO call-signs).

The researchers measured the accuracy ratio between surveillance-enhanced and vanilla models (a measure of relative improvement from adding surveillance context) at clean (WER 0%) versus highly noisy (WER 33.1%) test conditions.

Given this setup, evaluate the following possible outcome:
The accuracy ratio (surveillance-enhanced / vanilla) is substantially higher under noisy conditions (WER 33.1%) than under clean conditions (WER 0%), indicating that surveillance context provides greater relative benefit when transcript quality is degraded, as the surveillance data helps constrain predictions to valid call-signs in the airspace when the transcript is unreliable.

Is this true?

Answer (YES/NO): YES